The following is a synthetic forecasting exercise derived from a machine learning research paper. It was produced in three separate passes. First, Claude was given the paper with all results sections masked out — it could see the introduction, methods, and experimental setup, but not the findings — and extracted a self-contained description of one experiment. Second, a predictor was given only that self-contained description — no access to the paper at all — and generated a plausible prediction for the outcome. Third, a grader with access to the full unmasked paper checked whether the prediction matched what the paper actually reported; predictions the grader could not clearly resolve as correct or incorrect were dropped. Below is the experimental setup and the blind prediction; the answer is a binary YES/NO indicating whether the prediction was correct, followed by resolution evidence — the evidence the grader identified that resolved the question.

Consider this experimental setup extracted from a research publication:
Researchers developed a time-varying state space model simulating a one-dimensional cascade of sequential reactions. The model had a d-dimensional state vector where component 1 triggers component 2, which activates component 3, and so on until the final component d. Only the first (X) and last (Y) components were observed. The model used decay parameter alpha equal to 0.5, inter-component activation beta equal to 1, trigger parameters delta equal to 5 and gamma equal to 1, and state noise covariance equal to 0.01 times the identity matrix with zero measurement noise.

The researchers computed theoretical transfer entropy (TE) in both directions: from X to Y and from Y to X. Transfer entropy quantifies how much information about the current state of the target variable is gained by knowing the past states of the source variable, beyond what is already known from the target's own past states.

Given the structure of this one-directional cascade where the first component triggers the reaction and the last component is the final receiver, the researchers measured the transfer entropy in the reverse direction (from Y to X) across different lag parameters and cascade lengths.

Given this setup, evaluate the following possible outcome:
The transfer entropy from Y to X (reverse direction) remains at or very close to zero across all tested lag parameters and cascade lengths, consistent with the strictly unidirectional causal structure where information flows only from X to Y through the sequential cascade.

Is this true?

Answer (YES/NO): YES